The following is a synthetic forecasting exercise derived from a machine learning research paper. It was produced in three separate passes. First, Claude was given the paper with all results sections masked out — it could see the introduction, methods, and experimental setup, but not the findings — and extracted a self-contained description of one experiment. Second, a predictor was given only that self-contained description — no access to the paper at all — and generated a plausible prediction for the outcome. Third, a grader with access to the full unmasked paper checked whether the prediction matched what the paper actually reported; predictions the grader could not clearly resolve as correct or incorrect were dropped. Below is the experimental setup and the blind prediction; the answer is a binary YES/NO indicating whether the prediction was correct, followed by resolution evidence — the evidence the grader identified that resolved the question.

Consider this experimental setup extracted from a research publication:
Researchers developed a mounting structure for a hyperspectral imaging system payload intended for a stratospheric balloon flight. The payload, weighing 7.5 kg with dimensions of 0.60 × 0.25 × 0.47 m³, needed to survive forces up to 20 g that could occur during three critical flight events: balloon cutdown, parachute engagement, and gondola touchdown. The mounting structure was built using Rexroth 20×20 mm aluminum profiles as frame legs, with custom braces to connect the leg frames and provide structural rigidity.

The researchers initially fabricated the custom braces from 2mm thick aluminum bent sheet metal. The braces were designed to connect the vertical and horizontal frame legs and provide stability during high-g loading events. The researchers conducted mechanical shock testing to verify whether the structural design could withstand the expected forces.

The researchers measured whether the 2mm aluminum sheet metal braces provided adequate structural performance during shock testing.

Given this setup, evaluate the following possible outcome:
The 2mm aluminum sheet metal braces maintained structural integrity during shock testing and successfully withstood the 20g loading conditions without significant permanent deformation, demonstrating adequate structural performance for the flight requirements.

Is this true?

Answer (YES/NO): NO